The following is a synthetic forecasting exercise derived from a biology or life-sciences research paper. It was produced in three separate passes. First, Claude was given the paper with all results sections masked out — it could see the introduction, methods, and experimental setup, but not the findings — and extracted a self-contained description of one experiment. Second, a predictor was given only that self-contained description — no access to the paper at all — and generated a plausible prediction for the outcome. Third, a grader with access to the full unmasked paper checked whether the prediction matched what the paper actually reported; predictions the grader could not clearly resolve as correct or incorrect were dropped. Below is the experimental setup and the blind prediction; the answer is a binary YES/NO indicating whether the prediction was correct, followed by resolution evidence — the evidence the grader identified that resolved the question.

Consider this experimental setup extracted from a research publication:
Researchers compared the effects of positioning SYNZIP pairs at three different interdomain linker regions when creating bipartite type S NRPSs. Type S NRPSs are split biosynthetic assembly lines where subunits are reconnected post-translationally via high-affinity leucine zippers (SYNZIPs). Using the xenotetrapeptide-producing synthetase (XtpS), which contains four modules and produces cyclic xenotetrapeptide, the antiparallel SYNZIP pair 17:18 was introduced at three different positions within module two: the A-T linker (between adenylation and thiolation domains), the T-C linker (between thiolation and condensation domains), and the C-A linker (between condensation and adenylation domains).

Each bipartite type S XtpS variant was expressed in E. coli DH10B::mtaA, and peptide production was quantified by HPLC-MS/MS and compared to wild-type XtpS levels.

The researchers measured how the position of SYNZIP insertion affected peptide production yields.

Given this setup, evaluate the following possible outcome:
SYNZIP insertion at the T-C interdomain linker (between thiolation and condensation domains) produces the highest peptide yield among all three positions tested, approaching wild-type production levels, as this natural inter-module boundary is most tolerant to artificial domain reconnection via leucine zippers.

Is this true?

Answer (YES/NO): NO